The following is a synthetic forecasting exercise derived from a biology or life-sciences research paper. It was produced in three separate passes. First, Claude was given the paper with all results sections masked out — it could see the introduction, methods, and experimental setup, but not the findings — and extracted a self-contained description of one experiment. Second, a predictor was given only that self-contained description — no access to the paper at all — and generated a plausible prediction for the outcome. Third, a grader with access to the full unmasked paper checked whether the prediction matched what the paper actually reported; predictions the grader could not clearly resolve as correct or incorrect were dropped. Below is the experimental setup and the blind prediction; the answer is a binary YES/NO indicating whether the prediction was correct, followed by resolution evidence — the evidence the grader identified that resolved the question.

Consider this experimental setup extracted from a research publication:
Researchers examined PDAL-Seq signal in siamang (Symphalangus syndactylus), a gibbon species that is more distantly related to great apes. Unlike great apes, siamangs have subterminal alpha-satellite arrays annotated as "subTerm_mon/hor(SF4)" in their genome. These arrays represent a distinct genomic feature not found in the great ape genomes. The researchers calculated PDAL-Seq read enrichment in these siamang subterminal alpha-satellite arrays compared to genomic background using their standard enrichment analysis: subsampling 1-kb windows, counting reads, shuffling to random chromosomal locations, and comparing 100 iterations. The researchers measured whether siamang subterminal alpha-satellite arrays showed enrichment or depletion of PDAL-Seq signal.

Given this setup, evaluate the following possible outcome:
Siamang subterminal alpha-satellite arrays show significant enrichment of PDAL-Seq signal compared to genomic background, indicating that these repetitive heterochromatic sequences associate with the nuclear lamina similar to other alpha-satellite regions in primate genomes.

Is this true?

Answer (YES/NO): NO